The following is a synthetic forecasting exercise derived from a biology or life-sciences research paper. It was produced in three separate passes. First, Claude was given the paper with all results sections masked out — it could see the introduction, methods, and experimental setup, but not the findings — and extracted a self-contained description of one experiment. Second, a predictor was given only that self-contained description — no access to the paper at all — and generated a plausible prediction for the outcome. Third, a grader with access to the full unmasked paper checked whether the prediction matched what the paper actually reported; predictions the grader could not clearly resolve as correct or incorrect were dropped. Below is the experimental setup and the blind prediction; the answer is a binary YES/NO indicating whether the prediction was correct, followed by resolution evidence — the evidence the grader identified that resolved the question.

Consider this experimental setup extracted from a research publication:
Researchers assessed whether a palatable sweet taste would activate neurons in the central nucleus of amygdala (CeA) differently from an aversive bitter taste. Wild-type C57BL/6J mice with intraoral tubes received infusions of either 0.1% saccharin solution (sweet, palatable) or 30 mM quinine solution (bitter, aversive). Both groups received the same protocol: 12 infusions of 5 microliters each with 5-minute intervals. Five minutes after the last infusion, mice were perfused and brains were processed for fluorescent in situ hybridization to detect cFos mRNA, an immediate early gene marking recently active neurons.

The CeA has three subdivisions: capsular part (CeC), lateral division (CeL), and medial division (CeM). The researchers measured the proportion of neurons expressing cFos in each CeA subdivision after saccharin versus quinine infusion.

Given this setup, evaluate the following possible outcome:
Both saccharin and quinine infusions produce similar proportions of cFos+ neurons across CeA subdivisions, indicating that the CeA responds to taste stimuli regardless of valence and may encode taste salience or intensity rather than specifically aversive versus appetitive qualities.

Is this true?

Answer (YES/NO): NO